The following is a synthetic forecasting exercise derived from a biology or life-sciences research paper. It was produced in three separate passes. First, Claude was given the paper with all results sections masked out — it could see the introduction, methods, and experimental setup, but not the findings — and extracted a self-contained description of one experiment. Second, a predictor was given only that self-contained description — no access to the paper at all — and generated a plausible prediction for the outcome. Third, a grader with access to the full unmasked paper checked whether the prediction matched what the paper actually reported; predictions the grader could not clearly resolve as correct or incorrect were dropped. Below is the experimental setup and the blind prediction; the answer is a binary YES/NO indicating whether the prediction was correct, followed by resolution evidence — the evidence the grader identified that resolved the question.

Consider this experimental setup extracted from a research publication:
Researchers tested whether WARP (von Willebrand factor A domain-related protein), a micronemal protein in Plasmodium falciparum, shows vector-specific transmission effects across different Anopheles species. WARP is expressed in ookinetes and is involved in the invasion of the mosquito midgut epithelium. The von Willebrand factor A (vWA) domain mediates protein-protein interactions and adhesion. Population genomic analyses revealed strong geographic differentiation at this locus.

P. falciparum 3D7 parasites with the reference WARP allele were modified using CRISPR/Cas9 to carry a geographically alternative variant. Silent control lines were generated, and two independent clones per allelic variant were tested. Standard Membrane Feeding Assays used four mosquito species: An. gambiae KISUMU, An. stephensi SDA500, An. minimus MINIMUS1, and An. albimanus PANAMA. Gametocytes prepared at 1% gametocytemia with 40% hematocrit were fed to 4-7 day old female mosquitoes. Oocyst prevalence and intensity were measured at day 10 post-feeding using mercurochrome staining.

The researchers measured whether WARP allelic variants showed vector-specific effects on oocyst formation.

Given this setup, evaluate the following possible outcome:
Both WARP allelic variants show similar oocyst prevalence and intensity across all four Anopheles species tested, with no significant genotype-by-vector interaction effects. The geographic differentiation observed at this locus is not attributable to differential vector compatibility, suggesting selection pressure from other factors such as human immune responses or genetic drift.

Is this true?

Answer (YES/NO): NO